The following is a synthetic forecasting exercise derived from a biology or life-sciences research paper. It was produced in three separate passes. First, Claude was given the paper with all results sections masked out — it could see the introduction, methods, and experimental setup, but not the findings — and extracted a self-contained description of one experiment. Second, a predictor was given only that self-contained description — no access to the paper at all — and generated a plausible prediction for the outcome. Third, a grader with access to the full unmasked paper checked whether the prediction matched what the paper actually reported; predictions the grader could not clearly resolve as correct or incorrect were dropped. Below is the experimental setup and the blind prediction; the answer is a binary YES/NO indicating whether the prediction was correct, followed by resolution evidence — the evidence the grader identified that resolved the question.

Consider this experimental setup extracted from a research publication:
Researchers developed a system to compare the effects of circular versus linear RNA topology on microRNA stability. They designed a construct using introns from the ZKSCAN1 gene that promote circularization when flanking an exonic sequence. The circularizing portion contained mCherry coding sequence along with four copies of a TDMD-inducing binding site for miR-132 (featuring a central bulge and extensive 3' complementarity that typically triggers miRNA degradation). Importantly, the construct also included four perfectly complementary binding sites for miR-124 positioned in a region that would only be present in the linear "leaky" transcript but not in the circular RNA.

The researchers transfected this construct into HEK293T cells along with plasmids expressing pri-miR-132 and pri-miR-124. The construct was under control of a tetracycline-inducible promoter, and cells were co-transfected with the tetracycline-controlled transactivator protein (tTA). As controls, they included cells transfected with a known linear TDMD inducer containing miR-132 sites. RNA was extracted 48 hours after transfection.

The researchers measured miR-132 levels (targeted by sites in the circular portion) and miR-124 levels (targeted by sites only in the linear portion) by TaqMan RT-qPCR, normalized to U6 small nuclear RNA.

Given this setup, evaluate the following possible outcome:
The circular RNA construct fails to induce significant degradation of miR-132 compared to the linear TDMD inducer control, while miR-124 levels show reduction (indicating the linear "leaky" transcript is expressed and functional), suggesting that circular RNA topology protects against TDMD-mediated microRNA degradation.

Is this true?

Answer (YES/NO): NO